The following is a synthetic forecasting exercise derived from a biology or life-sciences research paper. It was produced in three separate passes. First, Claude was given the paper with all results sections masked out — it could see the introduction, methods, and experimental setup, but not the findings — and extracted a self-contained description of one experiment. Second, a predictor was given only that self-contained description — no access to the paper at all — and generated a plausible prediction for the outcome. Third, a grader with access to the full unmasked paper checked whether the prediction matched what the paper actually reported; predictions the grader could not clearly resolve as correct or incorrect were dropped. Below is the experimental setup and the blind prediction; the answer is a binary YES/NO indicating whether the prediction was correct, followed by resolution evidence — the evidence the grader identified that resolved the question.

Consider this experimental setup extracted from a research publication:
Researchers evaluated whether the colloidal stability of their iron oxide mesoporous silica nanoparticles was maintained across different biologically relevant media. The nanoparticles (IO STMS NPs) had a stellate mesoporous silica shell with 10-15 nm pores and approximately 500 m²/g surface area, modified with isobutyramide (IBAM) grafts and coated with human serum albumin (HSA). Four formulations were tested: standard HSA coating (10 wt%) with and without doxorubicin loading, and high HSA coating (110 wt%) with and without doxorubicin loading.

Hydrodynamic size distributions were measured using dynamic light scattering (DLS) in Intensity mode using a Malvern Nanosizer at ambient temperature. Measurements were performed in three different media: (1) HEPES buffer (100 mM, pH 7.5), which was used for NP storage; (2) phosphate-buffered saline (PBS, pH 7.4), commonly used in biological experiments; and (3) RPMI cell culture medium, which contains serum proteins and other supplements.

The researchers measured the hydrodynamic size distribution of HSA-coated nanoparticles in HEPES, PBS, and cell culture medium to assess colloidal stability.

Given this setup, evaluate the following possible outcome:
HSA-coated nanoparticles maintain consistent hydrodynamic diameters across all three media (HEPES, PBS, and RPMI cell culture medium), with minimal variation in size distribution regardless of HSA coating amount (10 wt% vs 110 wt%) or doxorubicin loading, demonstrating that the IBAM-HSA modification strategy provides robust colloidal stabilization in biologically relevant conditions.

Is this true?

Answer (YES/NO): NO